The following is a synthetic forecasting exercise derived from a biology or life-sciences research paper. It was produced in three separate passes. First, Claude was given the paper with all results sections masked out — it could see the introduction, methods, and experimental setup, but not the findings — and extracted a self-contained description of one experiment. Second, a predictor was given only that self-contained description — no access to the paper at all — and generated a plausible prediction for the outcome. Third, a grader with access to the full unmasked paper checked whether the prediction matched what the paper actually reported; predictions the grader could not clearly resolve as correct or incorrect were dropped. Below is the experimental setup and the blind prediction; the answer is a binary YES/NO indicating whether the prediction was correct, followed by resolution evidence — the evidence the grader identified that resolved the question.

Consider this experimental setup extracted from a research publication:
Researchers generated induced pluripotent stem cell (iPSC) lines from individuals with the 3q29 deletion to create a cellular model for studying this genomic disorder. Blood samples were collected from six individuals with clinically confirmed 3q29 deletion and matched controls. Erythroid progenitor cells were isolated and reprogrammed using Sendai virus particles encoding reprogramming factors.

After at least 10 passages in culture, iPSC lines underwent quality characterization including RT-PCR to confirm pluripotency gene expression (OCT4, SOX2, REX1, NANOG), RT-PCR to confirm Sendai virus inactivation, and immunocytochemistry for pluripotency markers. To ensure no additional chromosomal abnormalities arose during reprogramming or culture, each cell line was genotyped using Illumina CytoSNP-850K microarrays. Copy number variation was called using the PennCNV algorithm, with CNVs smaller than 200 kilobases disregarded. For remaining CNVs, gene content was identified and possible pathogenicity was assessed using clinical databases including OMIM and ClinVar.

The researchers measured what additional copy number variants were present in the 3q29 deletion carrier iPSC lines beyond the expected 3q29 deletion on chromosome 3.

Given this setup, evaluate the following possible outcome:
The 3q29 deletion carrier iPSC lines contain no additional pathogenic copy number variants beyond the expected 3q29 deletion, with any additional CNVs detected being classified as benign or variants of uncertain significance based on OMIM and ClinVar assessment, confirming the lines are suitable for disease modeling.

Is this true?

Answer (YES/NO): YES